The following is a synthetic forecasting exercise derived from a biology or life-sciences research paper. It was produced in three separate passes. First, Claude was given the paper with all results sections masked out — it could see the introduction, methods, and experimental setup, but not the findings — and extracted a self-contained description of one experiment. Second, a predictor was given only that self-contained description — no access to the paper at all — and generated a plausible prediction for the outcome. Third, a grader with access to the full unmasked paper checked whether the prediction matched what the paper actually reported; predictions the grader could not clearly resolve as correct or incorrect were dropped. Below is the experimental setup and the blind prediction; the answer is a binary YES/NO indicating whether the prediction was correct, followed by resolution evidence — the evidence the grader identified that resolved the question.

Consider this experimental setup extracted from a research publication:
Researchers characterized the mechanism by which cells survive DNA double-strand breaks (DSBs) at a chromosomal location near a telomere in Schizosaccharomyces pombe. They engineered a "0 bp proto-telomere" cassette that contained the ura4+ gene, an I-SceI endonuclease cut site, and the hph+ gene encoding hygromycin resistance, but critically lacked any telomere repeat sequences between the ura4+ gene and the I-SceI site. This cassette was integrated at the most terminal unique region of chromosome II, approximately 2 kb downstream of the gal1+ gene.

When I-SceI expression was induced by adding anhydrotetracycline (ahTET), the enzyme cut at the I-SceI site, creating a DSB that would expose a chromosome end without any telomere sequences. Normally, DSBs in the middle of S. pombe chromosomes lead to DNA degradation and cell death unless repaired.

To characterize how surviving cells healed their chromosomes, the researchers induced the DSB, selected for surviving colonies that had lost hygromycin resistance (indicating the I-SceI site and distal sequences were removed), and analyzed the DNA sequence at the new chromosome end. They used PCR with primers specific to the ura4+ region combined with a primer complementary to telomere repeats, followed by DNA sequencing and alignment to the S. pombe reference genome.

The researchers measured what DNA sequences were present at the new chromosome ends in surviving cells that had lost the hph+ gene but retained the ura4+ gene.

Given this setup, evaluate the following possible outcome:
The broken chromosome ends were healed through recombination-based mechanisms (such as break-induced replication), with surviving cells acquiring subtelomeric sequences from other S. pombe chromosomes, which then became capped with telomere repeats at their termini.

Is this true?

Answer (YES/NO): YES